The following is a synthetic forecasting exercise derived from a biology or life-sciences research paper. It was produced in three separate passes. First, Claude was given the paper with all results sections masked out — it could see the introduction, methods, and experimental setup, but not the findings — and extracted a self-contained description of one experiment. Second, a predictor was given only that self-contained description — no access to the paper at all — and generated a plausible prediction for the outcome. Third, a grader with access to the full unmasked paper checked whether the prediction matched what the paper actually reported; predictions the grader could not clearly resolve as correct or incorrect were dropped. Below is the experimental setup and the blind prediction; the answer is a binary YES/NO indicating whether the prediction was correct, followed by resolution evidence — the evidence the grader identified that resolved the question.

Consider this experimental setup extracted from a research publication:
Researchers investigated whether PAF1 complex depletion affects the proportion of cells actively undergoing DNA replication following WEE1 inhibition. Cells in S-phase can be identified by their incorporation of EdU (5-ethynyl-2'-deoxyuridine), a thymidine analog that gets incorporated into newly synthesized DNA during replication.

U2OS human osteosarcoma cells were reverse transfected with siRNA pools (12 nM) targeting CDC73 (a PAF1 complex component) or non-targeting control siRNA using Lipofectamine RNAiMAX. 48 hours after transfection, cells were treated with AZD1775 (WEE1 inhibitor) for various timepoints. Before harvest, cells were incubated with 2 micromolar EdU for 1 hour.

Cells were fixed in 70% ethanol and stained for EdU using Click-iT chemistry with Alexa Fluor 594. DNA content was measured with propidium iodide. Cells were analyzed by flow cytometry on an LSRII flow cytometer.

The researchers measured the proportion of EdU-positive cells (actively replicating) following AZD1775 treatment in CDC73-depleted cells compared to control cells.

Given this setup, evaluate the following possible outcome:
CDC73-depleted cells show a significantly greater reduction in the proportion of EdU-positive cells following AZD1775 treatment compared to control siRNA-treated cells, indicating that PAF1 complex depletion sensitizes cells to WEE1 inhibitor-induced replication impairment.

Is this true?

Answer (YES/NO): NO